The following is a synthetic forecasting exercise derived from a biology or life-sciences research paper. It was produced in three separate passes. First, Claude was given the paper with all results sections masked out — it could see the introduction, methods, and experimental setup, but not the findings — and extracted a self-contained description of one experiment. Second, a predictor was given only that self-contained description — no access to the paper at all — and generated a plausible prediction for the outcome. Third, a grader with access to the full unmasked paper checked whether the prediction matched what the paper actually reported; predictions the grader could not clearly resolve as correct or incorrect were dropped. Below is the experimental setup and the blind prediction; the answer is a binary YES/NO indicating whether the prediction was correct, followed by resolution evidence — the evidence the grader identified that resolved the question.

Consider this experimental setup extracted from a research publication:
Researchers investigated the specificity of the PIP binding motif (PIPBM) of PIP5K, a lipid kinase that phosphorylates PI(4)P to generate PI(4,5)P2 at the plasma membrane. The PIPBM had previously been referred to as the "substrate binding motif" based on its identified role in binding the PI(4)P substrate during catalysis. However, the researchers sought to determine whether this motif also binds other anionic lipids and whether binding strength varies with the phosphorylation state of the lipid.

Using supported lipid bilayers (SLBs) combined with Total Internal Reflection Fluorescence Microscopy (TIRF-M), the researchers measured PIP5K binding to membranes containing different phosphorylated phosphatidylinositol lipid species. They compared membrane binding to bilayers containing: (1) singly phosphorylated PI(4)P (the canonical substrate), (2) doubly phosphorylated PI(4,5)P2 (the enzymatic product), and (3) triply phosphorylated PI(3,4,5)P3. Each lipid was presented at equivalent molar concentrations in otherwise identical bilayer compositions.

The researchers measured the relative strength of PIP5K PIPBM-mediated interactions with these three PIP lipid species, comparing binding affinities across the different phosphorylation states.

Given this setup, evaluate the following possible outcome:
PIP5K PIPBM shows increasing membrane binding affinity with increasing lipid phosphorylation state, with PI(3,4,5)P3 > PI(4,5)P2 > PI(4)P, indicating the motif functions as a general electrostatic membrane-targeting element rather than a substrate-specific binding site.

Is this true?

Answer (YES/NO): YES